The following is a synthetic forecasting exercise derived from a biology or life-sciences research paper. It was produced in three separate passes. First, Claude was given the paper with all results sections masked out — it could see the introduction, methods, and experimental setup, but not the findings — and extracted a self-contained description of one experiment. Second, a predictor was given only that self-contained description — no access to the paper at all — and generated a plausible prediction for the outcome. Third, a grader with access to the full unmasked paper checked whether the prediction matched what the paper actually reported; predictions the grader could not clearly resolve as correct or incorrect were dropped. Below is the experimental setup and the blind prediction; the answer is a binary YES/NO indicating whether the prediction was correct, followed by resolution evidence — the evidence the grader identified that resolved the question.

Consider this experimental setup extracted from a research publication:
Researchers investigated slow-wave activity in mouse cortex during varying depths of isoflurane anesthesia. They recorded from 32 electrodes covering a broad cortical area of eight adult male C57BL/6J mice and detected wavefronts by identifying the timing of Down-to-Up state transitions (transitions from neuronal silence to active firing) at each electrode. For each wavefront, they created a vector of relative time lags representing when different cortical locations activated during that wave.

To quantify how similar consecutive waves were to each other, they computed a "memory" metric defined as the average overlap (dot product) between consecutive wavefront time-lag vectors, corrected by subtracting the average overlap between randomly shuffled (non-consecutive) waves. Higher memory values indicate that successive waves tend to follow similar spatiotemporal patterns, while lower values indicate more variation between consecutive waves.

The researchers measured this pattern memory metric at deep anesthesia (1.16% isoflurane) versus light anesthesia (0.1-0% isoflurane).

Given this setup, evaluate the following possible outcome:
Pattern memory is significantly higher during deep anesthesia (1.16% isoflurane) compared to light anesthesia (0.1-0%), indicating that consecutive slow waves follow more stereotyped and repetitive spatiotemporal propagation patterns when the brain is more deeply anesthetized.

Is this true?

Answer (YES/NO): NO